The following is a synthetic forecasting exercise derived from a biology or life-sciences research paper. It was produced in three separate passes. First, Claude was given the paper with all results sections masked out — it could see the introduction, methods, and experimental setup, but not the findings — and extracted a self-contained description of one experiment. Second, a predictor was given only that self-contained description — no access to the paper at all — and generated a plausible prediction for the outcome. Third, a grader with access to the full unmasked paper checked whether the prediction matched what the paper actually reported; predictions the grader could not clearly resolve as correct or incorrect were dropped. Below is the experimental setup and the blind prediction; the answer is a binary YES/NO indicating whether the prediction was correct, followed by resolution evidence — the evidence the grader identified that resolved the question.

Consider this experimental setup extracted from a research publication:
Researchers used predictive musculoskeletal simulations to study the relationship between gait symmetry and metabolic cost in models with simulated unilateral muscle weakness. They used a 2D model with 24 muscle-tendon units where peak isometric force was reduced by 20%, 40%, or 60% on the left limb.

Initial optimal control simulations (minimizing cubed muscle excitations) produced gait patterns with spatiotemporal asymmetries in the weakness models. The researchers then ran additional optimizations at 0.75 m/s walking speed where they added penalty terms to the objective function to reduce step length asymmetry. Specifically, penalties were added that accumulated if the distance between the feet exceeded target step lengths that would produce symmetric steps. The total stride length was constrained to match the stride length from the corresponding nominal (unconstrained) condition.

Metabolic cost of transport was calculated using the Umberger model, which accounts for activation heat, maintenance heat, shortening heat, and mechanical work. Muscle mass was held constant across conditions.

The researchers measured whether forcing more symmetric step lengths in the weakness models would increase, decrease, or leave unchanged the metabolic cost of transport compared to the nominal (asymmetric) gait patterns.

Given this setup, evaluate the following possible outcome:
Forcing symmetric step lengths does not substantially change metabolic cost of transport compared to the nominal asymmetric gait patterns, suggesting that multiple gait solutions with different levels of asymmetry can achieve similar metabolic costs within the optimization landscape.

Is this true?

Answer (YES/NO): YES